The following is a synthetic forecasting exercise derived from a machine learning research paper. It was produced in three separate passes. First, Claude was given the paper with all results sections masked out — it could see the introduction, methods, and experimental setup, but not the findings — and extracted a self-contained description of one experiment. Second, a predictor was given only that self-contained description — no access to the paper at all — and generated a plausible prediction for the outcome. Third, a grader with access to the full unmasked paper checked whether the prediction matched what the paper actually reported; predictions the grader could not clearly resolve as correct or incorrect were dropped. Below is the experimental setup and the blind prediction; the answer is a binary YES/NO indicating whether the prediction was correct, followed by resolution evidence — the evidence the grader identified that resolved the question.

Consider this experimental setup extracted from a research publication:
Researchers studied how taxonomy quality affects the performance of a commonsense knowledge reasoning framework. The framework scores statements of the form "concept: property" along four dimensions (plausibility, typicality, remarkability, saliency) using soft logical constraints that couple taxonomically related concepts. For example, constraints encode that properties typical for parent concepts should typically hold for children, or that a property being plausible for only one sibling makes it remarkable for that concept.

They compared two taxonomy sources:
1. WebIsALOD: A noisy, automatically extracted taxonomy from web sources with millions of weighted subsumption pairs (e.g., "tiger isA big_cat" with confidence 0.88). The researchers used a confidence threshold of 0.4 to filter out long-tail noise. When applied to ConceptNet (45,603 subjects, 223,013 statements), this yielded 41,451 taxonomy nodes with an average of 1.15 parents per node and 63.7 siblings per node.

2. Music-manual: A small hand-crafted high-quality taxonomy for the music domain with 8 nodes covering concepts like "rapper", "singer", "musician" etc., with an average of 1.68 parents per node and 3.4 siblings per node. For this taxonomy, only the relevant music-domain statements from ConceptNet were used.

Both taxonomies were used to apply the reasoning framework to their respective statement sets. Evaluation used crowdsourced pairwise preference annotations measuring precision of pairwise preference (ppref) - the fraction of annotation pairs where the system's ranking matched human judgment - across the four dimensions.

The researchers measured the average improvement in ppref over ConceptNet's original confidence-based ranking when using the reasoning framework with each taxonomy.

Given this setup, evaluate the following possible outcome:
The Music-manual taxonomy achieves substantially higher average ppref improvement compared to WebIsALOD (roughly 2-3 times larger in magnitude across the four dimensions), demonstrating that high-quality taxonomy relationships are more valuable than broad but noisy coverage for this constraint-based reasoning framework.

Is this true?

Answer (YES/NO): NO